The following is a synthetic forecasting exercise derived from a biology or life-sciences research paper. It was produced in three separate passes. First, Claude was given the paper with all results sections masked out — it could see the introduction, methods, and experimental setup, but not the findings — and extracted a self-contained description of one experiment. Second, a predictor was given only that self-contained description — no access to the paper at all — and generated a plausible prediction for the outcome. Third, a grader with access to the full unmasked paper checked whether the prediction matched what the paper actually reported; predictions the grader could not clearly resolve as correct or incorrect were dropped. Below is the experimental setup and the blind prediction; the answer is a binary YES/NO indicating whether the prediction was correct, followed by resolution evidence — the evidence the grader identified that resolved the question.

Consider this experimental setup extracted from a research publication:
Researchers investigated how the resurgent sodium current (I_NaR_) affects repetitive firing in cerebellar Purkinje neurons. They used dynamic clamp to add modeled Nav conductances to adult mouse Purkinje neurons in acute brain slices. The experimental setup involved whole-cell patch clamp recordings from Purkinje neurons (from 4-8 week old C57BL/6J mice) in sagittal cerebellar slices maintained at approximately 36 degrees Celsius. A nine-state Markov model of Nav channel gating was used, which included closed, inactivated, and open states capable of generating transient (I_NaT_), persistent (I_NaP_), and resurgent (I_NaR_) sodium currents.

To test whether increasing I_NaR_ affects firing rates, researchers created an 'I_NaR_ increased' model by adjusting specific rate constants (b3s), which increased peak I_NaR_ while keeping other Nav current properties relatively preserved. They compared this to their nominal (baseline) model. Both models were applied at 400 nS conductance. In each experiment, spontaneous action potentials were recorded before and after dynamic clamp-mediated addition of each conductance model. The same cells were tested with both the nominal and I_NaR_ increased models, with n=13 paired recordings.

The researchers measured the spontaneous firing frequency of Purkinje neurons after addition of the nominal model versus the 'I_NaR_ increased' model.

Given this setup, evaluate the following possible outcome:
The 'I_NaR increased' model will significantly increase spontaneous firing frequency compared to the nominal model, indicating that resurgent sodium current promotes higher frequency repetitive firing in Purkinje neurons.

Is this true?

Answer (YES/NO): NO